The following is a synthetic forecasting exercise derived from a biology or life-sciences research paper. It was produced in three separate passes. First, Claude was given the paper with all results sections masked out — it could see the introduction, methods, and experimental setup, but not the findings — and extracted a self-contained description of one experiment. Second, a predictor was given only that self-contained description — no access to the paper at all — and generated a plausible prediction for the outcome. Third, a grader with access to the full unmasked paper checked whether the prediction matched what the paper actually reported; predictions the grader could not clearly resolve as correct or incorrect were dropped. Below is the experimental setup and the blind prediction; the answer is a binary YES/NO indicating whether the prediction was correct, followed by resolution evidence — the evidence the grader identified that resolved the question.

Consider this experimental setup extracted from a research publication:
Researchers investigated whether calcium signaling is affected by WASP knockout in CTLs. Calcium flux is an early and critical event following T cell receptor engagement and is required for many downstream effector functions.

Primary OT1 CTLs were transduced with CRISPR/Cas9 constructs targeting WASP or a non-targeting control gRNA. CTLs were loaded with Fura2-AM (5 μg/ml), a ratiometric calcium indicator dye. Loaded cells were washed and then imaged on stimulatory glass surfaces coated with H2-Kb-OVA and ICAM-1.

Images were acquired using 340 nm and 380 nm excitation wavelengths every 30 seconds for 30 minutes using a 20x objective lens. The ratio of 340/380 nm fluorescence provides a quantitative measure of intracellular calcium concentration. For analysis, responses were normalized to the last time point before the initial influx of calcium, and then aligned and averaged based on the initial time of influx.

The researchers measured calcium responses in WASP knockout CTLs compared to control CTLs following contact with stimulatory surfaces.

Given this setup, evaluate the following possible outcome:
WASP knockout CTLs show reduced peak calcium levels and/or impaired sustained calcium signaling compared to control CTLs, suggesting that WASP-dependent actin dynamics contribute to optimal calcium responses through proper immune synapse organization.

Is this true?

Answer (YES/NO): NO